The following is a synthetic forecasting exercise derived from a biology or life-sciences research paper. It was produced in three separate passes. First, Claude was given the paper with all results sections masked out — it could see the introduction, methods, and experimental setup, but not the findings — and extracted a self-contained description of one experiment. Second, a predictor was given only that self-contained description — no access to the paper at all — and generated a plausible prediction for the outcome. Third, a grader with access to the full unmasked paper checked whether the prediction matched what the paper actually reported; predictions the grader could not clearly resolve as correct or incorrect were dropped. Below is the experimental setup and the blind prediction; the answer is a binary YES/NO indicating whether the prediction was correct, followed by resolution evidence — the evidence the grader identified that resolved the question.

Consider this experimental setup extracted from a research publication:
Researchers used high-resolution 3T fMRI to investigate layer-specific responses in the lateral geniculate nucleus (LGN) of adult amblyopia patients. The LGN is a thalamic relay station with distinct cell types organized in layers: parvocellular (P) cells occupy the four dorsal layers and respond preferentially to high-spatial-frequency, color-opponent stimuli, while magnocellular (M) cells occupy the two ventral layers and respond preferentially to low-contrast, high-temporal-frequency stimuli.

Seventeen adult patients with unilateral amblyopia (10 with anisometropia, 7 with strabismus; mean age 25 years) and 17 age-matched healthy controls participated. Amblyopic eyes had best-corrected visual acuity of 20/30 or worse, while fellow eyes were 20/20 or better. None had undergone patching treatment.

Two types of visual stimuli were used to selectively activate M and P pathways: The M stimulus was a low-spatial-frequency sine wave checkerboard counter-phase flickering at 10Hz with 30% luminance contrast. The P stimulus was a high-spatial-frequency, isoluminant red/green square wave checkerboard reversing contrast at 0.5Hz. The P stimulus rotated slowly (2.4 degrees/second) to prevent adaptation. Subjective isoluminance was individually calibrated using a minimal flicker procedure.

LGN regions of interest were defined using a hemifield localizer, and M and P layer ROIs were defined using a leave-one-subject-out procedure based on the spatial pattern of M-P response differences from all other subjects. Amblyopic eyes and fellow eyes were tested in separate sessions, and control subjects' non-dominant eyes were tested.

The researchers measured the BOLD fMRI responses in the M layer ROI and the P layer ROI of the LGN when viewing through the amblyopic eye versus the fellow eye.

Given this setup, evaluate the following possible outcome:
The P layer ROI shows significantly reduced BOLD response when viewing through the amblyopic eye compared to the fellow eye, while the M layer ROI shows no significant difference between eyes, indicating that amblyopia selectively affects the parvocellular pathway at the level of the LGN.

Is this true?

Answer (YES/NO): YES